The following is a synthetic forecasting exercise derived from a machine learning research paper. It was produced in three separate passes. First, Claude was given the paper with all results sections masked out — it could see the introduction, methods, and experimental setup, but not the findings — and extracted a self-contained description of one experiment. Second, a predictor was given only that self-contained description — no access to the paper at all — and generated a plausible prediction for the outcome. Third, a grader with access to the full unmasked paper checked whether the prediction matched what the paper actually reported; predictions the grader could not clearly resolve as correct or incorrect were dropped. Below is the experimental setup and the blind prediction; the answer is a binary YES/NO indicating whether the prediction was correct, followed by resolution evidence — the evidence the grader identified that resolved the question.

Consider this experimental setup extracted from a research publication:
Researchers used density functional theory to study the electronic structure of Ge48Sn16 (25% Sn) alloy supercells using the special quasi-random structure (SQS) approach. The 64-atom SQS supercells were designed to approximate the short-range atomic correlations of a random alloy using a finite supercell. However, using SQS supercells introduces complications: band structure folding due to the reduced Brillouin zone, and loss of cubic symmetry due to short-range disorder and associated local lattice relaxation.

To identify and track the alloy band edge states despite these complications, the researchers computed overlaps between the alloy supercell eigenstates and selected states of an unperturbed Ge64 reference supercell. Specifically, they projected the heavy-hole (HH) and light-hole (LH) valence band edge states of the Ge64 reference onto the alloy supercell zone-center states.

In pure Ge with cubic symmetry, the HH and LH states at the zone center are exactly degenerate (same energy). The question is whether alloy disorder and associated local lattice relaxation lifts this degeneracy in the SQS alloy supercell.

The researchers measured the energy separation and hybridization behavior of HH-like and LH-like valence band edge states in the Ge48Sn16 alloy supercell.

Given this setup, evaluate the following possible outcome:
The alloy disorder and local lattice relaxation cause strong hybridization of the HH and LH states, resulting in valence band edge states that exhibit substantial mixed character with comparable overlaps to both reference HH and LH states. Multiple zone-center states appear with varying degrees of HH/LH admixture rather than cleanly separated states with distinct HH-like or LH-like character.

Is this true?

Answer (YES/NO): NO